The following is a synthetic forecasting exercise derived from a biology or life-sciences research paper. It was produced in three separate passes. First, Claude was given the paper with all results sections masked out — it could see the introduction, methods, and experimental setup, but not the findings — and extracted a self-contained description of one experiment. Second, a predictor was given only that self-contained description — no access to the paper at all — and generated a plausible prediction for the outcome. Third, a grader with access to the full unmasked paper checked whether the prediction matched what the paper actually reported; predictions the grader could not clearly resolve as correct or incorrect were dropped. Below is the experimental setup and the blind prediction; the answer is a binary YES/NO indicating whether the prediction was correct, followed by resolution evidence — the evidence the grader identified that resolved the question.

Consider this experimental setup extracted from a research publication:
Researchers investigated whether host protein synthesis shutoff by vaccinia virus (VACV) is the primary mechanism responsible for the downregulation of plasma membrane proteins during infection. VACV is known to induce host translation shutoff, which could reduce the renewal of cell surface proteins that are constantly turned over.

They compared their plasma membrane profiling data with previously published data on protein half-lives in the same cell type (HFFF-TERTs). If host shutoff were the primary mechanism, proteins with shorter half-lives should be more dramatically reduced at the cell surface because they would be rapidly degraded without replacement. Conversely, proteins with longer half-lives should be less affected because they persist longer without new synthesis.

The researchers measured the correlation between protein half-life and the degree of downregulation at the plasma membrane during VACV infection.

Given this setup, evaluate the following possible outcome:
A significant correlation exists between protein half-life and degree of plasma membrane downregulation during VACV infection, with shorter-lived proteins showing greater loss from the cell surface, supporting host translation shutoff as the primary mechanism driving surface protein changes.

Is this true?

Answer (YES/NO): NO